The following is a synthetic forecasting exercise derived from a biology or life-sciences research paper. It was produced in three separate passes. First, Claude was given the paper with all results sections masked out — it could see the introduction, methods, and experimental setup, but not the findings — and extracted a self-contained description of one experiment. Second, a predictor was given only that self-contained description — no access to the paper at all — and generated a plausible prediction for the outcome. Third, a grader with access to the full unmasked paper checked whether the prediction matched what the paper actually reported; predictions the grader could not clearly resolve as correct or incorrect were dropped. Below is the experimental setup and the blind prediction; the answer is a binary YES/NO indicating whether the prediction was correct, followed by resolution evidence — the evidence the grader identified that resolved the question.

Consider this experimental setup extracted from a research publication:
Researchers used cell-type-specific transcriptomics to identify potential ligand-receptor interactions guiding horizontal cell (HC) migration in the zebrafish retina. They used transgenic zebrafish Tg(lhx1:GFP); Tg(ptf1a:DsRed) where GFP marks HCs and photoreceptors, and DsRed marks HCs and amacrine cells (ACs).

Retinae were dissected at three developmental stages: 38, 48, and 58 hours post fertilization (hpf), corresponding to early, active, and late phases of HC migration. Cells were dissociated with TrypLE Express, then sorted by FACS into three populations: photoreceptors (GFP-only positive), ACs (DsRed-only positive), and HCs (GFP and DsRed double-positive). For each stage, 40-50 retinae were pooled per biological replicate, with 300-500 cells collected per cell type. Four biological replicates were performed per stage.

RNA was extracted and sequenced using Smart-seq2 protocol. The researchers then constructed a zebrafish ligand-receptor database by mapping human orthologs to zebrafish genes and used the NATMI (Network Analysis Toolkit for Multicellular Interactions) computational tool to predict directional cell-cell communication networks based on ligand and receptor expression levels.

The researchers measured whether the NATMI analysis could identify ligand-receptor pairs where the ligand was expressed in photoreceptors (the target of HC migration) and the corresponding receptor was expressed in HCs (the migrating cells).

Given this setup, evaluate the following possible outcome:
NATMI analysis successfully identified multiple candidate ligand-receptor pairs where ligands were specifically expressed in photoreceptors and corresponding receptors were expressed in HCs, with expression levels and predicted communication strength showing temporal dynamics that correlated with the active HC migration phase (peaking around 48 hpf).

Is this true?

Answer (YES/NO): YES